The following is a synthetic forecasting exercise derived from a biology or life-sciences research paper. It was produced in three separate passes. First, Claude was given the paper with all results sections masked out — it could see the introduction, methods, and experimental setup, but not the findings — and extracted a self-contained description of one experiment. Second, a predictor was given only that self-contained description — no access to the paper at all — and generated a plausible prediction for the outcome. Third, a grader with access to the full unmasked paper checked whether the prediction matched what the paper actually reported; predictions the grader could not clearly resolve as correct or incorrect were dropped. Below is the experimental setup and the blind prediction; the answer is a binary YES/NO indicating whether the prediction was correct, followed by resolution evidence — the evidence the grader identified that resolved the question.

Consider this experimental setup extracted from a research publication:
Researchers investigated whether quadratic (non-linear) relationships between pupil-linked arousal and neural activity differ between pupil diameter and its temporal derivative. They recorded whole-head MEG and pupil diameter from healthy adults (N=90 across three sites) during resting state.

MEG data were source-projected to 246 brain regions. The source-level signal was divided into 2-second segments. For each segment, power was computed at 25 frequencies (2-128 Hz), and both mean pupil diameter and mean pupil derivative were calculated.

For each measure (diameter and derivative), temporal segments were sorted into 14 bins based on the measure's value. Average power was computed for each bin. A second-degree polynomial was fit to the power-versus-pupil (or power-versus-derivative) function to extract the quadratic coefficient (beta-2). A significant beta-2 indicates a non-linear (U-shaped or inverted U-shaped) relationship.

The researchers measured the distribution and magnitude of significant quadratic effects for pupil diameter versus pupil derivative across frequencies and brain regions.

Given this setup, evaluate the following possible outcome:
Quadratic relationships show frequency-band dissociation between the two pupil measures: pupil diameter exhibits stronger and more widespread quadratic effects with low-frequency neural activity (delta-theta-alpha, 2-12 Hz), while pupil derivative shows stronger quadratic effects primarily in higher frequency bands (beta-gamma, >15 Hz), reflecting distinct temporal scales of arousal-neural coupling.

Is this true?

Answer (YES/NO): NO